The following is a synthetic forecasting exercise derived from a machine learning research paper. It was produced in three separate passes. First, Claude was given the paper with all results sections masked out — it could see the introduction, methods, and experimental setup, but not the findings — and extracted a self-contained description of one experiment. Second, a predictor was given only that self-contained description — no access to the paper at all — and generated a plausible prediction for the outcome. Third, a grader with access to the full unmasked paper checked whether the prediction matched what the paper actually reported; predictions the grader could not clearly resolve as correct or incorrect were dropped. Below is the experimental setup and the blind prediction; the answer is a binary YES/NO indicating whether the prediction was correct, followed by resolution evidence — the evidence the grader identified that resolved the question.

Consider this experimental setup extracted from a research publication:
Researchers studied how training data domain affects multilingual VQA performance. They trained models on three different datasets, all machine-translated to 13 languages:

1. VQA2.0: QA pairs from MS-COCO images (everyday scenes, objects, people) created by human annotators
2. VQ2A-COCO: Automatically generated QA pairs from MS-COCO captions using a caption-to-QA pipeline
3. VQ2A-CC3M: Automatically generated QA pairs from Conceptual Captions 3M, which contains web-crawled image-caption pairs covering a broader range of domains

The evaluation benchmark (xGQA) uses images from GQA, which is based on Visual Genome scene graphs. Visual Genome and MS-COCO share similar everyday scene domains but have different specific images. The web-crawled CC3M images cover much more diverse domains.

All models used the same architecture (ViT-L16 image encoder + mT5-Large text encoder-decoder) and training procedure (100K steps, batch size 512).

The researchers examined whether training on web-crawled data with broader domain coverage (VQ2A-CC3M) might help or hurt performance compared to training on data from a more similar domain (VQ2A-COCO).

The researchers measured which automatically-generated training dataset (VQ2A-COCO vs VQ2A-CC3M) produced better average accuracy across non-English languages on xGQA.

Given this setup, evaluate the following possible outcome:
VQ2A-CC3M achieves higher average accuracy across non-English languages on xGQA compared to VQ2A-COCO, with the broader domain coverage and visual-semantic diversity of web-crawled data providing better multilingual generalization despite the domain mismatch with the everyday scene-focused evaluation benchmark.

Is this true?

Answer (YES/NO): NO